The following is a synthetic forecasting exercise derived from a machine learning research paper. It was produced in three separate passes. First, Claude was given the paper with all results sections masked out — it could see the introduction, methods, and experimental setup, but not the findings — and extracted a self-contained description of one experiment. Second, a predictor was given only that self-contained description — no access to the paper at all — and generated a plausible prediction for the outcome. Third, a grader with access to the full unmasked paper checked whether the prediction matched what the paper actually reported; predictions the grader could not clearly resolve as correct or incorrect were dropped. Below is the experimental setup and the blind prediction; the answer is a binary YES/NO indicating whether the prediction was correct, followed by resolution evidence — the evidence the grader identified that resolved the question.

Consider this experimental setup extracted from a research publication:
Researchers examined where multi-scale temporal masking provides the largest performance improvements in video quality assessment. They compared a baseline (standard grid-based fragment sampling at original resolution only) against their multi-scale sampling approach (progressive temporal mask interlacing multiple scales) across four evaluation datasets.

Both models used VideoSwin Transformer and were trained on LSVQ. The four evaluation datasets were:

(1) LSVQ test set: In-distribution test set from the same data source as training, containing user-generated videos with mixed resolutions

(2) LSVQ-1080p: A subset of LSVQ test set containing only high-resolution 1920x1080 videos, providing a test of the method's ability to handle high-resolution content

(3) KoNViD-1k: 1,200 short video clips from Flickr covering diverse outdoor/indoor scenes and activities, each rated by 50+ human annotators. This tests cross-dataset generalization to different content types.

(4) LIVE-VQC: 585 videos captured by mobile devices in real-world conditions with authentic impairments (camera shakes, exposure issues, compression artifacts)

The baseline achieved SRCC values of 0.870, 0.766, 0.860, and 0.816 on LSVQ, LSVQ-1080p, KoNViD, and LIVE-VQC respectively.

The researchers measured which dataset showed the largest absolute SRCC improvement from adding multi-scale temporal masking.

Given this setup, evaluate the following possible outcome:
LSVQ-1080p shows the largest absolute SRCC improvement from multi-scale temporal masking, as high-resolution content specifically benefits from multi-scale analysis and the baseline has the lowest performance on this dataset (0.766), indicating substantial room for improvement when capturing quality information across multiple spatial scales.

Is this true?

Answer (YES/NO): NO